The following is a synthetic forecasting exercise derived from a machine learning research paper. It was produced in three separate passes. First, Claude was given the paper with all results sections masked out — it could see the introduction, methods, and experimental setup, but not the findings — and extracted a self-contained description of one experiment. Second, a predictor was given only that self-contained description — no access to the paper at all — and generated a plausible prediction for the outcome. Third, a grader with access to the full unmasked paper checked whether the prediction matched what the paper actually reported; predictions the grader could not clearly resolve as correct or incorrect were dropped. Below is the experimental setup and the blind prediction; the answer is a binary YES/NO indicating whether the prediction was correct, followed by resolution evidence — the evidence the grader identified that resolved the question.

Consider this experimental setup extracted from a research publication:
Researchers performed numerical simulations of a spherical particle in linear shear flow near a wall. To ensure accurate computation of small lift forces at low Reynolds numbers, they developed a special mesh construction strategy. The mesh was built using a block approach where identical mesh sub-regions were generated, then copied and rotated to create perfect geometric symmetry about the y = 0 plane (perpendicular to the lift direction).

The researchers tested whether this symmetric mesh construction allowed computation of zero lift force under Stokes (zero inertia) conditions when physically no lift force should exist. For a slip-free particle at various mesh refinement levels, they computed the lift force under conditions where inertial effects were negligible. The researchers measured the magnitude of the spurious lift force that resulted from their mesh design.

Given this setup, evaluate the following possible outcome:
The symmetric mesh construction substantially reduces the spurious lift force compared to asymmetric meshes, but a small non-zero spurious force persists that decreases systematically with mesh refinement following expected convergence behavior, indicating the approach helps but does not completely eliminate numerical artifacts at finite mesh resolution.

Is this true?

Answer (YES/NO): NO